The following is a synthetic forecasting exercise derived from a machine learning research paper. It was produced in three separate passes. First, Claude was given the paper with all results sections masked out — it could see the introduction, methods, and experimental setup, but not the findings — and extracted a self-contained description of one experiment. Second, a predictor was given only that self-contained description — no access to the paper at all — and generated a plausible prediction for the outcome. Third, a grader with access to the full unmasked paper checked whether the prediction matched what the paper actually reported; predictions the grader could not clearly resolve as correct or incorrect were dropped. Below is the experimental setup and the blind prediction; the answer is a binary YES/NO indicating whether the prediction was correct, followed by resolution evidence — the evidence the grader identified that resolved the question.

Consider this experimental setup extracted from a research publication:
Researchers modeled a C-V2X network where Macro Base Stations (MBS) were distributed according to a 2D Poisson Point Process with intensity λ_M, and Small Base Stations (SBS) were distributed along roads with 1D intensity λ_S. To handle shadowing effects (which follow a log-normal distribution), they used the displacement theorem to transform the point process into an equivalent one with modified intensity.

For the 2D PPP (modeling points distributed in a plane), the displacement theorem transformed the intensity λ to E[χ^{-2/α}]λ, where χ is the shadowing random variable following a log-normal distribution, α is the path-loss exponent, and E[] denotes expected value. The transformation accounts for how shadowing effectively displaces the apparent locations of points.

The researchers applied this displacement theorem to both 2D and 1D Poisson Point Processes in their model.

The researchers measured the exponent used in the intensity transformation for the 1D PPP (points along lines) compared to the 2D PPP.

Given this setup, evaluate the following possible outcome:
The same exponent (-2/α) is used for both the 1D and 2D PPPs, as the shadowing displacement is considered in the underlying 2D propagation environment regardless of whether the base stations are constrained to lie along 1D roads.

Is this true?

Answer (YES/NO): NO